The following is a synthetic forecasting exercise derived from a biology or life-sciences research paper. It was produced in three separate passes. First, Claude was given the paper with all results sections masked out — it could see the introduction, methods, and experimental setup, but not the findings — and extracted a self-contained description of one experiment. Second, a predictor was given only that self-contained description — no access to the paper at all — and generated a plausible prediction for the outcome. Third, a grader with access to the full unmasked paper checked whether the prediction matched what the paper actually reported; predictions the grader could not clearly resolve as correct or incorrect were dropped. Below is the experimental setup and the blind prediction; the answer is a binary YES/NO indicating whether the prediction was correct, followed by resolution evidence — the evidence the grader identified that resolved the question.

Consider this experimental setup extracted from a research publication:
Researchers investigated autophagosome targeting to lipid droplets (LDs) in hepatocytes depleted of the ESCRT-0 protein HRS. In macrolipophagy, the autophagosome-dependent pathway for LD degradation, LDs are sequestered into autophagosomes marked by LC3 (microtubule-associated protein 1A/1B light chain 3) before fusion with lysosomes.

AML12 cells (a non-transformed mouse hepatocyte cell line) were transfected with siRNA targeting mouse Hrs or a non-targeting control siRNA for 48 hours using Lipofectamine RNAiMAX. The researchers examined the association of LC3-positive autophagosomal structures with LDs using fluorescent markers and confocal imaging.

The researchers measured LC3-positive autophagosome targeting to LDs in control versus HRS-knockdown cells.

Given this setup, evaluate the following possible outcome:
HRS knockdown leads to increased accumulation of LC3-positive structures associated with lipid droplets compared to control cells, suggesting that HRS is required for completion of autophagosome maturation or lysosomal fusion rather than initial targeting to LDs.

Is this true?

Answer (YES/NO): NO